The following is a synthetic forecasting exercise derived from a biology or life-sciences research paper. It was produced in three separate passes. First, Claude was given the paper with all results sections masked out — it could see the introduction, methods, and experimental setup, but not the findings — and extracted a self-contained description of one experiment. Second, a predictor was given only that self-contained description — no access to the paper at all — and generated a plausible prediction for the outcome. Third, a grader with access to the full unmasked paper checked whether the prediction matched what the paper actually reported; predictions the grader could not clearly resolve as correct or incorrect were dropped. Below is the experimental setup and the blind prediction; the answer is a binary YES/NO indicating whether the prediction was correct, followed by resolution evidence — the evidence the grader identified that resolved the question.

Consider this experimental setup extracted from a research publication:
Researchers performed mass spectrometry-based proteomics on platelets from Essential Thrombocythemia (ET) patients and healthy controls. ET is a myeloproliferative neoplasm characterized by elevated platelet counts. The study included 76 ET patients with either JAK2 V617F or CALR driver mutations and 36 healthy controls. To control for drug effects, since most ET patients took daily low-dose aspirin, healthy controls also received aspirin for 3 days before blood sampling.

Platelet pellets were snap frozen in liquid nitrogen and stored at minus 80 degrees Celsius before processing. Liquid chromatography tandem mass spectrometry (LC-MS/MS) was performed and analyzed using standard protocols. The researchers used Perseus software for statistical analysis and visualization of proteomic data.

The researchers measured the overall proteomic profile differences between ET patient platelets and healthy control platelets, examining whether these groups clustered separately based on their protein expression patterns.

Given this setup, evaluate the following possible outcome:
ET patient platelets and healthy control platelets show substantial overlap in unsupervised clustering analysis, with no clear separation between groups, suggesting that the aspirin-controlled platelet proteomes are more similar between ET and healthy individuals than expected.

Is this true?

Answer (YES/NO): NO